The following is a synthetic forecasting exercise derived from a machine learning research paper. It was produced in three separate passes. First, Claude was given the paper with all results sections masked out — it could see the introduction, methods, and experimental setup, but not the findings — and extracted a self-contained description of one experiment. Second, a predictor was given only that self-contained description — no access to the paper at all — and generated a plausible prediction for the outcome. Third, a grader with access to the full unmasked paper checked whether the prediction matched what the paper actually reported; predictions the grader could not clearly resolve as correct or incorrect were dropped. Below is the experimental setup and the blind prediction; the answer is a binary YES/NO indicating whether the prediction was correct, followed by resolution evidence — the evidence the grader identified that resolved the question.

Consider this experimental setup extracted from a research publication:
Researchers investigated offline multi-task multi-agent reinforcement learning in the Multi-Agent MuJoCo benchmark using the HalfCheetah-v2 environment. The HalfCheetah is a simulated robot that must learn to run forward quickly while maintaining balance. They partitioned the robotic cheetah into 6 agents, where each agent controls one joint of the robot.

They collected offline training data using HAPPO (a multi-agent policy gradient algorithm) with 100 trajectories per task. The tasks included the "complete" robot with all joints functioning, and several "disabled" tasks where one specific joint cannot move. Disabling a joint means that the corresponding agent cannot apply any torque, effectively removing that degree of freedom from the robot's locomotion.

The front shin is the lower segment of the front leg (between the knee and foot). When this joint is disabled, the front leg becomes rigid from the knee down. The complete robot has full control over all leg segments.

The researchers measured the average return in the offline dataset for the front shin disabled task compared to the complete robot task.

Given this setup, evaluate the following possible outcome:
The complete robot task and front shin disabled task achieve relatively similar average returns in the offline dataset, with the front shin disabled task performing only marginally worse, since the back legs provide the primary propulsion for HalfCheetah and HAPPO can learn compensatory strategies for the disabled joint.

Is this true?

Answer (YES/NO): NO